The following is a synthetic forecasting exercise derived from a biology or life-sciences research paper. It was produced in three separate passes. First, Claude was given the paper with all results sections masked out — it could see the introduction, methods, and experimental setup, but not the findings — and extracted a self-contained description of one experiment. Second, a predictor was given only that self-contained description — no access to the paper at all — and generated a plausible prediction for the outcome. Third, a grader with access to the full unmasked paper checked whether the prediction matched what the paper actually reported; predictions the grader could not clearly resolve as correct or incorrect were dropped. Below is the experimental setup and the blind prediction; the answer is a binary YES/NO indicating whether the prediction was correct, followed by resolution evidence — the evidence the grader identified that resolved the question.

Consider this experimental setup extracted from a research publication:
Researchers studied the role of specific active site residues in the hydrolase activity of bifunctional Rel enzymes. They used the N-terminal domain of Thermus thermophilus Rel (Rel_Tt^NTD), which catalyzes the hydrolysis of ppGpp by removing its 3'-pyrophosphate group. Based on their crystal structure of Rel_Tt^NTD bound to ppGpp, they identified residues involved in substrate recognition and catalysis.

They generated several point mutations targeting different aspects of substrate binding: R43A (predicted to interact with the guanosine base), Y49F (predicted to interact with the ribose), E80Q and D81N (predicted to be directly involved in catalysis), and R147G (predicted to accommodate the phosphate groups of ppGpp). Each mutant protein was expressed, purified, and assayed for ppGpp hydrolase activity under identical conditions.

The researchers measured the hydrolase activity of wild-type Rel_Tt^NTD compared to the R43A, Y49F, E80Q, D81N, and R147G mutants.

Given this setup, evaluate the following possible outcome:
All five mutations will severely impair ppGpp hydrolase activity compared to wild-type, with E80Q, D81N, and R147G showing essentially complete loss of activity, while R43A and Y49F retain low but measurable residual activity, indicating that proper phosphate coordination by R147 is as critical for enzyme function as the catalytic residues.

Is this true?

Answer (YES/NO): NO